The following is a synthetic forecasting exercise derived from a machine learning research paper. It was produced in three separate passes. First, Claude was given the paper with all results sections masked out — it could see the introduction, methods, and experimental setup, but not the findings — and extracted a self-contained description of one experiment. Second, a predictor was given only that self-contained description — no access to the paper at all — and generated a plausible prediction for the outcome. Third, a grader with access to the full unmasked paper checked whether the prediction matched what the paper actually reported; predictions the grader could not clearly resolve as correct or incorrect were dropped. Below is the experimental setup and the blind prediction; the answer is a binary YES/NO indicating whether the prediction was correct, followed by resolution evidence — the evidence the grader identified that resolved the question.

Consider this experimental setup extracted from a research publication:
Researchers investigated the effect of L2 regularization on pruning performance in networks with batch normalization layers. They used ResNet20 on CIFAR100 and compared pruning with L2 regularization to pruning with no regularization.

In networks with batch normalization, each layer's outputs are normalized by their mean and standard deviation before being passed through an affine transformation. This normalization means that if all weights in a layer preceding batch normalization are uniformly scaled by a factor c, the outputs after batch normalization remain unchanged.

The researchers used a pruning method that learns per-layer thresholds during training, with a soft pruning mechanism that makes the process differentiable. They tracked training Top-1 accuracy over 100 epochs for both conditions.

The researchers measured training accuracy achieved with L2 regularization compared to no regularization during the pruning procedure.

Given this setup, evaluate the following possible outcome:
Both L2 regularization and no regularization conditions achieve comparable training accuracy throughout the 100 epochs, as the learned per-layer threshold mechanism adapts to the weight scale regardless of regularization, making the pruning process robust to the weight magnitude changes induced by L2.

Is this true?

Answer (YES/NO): NO